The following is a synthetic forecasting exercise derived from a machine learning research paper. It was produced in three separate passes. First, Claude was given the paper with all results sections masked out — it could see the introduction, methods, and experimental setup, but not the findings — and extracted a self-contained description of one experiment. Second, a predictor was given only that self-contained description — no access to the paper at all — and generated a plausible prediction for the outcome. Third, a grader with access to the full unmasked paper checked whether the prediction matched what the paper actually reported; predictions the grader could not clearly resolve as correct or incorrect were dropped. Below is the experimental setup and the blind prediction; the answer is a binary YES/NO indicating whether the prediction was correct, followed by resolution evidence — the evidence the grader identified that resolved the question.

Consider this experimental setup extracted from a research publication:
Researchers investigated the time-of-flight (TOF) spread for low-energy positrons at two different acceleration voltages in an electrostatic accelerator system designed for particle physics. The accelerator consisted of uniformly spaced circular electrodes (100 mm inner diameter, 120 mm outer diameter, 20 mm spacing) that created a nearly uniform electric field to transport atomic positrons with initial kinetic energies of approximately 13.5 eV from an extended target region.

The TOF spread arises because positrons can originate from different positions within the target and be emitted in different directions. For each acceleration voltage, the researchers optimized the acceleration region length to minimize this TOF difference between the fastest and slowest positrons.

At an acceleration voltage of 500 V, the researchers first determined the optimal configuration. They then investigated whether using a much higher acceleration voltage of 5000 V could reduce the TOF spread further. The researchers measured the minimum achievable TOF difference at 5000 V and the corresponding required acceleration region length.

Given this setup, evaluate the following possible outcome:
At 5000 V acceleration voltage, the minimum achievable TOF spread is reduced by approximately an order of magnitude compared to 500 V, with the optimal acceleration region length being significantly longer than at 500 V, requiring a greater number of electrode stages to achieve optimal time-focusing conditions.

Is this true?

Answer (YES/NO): NO